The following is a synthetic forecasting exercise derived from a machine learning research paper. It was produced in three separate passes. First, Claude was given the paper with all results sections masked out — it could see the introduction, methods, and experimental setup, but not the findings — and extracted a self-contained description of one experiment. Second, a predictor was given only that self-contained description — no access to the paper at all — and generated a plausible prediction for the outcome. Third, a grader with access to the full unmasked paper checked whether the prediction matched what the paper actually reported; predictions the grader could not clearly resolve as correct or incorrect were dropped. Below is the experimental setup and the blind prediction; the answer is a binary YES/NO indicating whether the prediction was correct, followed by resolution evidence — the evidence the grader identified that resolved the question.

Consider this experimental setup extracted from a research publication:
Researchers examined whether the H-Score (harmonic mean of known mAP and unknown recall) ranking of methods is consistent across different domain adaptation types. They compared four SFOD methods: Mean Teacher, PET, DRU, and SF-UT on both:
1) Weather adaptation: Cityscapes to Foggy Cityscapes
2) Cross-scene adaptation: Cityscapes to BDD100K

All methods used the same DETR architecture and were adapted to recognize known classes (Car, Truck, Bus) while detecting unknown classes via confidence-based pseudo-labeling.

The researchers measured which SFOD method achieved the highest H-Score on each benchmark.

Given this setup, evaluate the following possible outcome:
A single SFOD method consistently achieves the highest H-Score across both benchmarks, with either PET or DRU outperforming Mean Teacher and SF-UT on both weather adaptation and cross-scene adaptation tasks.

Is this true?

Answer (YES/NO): NO